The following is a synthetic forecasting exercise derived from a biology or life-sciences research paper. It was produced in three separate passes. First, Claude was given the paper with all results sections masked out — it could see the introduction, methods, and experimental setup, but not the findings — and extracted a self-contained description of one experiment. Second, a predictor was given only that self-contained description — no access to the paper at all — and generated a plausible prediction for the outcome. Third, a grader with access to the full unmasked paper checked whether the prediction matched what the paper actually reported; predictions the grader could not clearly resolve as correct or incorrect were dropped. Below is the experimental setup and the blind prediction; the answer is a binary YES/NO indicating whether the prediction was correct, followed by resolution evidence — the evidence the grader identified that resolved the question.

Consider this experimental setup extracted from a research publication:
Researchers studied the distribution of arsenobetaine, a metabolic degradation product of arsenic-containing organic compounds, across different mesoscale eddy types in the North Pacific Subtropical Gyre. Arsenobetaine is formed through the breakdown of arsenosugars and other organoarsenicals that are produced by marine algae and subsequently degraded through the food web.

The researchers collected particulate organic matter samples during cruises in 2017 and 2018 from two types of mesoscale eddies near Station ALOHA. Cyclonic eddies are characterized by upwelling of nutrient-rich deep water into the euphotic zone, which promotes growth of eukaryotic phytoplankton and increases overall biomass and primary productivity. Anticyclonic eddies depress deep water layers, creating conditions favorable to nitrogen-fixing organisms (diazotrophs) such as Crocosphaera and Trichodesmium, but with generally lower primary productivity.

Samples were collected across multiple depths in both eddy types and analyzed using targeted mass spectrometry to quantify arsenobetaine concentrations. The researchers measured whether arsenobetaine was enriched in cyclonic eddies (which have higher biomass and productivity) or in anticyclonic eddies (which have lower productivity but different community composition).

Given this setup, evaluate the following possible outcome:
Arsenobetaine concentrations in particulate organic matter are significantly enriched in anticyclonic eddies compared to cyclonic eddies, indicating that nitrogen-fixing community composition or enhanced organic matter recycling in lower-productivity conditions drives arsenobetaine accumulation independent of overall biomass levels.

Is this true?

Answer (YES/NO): YES